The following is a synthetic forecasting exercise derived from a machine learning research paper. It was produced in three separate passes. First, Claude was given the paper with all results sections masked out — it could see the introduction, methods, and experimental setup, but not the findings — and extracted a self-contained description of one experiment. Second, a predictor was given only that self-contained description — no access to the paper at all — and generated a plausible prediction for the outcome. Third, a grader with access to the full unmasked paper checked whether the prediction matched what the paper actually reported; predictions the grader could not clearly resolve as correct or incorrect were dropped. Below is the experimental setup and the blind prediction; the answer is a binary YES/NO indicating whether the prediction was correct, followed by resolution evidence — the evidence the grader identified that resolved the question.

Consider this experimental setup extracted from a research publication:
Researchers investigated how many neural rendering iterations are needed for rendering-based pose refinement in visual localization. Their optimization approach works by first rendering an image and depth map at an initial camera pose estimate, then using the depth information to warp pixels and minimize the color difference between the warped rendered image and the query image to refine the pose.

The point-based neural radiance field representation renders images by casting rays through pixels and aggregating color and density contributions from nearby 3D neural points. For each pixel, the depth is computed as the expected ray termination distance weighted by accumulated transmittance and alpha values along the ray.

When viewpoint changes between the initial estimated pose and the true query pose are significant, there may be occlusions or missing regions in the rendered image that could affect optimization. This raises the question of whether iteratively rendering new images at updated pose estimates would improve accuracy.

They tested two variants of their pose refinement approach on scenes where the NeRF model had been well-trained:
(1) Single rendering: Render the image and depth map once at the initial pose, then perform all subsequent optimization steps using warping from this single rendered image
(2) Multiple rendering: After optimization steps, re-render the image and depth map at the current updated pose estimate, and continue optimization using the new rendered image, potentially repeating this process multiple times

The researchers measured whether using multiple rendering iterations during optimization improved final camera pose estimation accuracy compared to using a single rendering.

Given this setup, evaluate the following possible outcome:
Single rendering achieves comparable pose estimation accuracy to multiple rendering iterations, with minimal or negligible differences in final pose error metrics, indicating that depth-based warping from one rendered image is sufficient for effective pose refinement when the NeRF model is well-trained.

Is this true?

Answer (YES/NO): YES